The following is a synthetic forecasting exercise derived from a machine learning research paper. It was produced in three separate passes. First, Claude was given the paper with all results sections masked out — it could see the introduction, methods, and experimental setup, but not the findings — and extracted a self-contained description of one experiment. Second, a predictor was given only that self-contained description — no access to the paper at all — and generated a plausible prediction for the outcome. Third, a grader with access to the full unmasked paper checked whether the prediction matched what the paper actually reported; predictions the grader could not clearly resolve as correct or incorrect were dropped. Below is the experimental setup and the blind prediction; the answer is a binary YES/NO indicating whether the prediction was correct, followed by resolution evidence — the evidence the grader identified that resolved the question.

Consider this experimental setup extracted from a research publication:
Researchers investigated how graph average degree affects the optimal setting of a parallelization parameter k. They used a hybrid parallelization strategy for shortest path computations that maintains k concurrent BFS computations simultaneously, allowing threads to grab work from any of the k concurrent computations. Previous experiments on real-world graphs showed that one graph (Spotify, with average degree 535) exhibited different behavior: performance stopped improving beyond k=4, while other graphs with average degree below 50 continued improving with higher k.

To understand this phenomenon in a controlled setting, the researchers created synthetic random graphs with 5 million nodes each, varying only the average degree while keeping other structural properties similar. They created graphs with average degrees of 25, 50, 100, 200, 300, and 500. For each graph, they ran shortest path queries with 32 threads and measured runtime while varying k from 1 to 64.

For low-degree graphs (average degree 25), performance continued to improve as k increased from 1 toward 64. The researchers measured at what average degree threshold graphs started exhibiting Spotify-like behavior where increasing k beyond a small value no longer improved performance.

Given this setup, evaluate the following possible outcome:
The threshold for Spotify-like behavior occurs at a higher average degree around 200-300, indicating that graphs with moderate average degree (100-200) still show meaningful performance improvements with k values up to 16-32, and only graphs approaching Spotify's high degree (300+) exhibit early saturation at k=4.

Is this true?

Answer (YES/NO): NO